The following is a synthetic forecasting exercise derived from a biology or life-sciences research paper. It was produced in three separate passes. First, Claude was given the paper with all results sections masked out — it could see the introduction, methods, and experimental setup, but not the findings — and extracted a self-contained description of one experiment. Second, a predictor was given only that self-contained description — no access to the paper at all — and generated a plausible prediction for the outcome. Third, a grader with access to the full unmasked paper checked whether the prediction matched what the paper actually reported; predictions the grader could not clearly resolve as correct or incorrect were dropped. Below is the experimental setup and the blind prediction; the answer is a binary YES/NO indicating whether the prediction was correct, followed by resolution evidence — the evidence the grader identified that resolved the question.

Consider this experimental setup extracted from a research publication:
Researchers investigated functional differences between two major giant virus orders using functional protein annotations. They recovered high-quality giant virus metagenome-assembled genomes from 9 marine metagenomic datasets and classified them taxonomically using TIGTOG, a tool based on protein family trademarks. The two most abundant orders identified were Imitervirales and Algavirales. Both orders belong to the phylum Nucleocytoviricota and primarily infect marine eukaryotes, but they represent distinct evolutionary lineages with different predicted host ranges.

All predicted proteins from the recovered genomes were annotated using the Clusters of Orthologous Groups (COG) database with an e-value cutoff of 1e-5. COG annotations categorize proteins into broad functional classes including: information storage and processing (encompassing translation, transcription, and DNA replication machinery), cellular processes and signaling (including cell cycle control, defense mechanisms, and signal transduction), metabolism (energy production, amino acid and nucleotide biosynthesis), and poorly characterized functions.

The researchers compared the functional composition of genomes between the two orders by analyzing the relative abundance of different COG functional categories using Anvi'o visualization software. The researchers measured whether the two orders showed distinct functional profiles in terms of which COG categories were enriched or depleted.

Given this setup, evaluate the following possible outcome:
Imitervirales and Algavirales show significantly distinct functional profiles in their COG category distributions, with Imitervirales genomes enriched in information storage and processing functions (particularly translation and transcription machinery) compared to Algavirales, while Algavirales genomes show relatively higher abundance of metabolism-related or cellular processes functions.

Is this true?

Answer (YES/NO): NO